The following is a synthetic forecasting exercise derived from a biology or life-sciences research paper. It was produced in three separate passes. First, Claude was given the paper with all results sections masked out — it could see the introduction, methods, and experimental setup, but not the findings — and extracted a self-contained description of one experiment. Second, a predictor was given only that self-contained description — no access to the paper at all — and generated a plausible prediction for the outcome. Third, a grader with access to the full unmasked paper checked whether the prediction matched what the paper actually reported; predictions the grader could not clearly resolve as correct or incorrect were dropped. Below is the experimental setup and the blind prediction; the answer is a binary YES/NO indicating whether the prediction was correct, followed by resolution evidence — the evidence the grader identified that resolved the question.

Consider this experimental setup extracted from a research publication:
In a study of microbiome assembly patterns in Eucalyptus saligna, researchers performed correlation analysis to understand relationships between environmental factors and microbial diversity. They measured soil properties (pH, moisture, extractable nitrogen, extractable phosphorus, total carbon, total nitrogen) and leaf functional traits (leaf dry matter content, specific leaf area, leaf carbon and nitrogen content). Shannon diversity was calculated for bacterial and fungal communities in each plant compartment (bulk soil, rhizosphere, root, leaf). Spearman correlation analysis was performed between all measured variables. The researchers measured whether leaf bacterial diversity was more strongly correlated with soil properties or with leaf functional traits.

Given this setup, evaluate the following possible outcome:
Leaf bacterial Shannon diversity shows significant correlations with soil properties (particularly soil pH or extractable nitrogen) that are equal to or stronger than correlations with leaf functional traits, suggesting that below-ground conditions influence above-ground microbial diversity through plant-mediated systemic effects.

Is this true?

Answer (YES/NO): NO